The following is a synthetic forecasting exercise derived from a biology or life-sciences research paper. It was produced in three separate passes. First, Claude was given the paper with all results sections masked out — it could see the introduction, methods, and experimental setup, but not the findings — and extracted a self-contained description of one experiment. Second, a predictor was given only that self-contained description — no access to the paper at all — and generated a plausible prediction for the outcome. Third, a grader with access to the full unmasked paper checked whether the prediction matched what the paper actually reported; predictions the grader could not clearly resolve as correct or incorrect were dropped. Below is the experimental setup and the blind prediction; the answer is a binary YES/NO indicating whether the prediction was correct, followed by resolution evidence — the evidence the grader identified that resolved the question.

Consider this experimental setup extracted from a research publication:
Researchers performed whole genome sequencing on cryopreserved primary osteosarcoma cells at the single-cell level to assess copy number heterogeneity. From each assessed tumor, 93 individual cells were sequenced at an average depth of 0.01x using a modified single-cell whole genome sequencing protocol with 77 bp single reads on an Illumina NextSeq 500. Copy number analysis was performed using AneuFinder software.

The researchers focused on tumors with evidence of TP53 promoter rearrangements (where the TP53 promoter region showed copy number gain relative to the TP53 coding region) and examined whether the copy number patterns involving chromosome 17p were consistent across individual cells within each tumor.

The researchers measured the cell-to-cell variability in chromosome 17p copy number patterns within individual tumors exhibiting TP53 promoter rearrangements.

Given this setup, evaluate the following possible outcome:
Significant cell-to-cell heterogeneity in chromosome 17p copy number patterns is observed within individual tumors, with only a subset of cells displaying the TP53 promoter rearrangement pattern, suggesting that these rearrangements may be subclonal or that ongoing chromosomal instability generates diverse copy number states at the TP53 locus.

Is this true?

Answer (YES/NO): NO